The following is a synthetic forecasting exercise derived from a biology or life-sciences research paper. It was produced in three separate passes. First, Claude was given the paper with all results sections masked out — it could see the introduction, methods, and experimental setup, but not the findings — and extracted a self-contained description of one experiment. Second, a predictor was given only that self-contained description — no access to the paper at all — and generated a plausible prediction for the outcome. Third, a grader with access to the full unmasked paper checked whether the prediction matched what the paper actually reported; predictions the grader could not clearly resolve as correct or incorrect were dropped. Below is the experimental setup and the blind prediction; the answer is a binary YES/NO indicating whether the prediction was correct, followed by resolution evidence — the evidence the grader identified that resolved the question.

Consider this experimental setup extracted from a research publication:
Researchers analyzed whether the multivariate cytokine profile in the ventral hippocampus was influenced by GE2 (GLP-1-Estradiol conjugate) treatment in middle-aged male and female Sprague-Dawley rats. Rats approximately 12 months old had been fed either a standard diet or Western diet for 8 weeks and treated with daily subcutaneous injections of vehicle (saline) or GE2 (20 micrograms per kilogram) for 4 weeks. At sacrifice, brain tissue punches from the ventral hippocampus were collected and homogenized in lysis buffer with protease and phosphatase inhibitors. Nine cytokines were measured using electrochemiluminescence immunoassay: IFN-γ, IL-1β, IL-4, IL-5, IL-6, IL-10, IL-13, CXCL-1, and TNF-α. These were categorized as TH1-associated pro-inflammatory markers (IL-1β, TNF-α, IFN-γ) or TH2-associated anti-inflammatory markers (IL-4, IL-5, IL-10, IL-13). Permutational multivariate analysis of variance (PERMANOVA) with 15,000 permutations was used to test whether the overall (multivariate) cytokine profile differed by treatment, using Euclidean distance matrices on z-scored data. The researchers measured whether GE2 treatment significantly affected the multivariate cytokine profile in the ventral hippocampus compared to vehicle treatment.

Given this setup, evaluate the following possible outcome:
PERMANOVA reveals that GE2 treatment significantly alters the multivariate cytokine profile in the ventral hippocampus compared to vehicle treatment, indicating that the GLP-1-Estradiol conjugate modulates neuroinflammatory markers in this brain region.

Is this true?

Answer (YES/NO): YES